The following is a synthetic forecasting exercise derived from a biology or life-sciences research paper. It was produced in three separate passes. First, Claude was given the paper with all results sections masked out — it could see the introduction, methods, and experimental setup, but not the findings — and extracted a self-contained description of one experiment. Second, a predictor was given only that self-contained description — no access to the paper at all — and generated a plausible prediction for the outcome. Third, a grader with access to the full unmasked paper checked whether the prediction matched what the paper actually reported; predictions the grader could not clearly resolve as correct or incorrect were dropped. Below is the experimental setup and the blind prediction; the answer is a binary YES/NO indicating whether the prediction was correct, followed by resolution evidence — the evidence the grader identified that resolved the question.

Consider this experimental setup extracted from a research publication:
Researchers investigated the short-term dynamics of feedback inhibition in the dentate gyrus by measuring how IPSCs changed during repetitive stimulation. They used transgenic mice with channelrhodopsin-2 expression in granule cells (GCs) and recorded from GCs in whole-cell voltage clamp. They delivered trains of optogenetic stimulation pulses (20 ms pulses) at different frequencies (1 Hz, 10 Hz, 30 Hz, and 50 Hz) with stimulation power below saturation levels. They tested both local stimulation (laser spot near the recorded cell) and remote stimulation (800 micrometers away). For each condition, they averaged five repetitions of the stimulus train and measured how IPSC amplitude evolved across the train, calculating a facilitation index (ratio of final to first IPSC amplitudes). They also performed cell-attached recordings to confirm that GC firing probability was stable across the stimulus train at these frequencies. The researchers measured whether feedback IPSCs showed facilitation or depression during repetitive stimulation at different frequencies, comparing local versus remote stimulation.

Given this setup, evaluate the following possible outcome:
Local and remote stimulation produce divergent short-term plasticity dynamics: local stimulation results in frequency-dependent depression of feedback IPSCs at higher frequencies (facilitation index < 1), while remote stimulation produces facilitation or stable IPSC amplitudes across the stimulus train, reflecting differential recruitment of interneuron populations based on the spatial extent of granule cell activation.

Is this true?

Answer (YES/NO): NO